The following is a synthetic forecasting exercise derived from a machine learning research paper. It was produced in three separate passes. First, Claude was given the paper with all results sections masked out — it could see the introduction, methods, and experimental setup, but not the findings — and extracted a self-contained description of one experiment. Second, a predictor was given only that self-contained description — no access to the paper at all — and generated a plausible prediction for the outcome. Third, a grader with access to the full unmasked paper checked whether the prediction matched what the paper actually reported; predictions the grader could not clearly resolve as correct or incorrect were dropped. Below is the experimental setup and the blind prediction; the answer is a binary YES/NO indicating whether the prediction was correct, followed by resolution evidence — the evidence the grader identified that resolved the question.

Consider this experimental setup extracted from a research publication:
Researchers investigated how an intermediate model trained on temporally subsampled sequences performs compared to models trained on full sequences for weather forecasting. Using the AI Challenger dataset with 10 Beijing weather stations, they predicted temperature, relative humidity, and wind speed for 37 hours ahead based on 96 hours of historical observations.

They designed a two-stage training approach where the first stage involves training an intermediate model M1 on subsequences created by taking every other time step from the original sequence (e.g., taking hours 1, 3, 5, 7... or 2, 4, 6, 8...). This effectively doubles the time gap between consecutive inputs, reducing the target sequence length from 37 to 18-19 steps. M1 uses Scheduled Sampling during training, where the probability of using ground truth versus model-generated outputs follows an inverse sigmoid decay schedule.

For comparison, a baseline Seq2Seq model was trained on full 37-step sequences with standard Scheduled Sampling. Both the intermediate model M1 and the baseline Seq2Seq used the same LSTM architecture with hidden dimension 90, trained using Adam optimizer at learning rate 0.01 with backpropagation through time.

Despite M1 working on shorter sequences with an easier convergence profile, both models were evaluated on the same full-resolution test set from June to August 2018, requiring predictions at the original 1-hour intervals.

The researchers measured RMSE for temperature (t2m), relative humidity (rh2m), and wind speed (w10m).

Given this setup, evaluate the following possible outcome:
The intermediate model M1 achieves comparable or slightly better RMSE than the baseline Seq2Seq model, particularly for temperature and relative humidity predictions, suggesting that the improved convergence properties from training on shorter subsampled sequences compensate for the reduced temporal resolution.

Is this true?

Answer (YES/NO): NO